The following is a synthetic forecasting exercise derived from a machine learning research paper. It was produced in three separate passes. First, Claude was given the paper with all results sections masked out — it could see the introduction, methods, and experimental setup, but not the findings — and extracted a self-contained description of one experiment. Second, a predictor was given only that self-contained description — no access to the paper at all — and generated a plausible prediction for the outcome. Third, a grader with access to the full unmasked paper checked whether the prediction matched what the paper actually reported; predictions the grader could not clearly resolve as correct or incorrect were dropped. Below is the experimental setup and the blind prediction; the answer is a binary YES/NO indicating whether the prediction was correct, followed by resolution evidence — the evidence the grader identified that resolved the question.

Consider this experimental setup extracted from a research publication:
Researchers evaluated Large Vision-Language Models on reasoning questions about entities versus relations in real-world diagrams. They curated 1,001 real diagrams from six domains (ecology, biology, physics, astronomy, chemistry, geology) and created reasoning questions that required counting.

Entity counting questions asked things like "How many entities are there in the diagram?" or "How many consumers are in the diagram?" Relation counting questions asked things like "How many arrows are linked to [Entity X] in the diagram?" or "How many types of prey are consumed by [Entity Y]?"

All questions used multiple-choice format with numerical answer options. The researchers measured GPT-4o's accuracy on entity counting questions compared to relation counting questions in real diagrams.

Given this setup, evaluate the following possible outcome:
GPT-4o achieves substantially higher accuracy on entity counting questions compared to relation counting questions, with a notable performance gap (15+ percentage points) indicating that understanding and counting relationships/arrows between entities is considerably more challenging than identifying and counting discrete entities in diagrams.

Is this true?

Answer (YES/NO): YES